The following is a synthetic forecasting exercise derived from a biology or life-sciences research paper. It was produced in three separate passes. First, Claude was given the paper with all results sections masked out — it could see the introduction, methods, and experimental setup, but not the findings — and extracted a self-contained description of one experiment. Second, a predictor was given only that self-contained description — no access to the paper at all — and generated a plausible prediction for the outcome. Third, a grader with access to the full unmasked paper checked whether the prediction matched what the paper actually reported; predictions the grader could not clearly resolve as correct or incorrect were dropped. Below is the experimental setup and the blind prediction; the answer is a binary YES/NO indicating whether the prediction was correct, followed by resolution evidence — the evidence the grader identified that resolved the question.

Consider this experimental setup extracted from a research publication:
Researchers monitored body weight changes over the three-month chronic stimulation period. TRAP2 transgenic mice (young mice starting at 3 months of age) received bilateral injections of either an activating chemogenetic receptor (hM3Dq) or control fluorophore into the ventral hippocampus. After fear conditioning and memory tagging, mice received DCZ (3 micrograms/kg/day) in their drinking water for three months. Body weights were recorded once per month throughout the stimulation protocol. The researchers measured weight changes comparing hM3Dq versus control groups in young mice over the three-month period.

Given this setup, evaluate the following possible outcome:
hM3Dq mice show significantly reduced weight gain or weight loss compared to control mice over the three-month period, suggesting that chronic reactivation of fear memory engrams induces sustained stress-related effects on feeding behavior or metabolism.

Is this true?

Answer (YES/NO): NO